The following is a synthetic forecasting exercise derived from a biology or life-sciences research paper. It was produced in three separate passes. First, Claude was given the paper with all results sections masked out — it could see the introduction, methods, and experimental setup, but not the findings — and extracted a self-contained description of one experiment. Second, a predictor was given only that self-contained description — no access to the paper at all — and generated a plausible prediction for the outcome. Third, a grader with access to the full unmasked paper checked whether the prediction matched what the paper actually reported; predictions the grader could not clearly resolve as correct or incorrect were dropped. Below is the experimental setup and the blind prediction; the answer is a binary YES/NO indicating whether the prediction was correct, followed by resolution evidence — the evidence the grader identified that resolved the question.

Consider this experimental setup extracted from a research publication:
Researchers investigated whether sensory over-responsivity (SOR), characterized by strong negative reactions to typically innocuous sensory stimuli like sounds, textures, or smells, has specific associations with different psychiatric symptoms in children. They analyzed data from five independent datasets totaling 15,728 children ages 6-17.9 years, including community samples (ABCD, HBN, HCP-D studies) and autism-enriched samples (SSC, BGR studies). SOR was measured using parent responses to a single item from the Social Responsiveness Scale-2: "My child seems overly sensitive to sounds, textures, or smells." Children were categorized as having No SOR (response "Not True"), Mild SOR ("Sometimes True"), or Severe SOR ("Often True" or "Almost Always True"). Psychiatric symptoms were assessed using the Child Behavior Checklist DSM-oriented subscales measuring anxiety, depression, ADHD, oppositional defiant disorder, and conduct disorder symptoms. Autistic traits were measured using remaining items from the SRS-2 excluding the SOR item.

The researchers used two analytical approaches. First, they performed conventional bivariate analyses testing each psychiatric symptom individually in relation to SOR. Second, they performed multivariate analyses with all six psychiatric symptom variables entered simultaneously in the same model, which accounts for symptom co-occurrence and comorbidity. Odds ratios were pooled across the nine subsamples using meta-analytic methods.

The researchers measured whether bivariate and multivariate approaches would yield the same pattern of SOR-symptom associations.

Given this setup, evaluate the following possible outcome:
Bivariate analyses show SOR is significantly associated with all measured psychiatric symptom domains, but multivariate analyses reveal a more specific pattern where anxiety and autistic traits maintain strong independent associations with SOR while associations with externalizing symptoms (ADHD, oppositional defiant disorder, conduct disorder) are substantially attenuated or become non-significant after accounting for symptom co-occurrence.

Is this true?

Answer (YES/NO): NO